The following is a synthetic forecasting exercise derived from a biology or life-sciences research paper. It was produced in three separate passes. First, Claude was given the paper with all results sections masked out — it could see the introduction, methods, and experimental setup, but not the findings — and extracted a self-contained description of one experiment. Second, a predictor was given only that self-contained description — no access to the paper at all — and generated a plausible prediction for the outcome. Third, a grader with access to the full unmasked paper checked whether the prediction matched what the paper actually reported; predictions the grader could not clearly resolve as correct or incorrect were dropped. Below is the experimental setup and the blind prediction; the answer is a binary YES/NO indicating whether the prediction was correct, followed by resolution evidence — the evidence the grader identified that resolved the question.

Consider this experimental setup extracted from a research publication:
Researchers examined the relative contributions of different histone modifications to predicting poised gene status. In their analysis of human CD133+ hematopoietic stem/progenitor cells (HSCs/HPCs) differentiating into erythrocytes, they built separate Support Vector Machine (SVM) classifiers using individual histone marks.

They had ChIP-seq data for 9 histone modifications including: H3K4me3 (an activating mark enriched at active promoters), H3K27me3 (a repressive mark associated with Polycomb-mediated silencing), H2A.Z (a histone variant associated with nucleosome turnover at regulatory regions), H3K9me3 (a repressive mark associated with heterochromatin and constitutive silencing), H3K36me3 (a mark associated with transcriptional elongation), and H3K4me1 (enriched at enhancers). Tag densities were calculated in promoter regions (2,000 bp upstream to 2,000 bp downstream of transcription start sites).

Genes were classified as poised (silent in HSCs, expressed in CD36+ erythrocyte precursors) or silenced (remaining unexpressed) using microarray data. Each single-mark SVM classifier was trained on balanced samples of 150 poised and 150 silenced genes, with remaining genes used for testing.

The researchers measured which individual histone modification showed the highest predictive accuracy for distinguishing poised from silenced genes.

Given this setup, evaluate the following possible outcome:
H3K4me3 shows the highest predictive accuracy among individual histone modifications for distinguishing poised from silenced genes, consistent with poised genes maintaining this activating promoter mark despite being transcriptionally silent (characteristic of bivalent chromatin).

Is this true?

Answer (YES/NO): NO